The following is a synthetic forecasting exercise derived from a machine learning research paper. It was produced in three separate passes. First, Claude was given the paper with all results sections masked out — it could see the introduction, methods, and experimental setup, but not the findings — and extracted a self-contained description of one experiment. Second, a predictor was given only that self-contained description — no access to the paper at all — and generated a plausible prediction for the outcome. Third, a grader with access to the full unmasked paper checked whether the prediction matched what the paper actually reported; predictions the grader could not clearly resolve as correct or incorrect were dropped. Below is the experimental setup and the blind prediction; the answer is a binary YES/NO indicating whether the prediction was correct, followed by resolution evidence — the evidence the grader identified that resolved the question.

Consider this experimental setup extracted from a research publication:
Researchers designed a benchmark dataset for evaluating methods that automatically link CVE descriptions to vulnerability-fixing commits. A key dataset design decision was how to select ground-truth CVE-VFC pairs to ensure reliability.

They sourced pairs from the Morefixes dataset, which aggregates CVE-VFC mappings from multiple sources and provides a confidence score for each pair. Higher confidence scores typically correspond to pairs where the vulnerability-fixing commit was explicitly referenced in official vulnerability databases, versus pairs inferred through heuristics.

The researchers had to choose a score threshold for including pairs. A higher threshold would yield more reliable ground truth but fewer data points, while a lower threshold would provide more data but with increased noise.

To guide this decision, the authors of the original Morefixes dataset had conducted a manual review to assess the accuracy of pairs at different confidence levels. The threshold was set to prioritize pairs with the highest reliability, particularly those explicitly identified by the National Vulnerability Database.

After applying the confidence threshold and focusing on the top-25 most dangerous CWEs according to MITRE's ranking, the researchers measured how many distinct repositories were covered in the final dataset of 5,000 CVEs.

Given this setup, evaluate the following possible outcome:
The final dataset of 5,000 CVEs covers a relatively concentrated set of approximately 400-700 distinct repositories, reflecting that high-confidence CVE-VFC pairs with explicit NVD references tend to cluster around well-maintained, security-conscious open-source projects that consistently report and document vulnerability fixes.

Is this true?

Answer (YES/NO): NO